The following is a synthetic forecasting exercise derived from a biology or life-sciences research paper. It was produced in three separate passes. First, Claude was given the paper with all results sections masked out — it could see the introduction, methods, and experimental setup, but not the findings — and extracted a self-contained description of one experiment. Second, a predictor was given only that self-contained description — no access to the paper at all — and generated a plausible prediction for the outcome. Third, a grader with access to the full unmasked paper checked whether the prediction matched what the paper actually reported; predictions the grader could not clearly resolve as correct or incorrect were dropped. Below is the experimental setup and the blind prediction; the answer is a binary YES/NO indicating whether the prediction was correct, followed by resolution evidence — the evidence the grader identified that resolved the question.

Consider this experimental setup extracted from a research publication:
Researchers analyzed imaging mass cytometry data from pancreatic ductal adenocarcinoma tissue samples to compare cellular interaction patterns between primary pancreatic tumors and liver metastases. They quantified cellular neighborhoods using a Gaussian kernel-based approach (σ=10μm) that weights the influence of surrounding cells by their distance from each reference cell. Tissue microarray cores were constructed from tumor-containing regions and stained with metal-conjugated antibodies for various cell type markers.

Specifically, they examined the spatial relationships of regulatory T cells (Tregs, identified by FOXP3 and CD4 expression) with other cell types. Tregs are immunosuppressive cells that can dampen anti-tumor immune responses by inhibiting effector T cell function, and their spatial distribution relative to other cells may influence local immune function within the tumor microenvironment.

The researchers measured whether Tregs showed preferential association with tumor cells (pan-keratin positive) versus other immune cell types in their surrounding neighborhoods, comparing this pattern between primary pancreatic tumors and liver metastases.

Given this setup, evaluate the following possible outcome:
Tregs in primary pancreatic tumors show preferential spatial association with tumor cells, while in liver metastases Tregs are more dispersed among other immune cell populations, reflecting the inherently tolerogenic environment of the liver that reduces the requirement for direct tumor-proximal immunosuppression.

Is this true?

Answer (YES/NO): NO